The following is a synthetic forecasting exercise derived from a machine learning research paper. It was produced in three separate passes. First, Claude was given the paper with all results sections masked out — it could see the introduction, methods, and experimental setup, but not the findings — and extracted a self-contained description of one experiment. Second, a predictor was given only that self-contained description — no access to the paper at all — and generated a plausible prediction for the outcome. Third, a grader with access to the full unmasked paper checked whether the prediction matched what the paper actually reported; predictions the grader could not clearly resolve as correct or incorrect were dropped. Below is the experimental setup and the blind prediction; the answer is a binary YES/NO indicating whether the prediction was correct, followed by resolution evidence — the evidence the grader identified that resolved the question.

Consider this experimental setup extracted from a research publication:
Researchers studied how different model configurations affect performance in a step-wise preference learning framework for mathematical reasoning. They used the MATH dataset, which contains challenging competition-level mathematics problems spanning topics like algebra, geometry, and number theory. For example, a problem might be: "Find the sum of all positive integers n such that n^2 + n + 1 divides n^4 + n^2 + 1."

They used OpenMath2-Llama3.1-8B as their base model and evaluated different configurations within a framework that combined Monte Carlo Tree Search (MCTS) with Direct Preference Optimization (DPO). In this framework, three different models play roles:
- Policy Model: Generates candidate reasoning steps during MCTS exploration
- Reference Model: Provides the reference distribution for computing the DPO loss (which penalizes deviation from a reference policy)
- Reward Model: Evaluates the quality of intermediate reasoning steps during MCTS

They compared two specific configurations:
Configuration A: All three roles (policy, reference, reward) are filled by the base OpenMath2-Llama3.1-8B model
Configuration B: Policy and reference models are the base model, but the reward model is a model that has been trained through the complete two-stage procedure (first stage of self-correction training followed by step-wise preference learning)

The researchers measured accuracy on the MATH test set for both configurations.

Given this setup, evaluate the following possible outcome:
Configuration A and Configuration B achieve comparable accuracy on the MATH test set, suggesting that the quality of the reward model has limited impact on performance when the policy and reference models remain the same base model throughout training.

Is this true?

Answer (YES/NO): YES